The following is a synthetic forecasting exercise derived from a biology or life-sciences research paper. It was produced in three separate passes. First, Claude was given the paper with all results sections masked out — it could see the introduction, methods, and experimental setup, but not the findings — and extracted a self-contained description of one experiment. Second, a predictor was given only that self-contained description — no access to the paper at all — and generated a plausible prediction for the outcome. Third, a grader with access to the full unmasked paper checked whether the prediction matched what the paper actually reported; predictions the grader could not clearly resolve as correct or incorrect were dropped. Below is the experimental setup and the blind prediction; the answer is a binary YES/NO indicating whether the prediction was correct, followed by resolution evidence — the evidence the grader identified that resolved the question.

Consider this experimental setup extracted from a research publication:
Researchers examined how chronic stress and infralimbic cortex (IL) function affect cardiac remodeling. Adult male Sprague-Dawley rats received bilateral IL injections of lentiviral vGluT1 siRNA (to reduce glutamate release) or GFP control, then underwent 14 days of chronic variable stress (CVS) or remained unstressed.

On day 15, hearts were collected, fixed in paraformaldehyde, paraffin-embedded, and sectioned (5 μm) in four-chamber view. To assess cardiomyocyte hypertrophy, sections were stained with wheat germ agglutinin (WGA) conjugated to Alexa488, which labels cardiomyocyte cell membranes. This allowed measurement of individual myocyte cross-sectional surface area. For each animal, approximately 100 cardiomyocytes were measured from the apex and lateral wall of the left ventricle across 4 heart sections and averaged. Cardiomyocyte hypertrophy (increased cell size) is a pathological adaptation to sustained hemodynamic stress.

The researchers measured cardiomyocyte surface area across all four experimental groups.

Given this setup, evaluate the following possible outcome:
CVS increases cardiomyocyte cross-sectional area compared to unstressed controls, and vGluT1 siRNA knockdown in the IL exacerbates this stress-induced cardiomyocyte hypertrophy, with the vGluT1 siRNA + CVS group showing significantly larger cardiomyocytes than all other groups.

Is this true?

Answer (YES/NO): NO